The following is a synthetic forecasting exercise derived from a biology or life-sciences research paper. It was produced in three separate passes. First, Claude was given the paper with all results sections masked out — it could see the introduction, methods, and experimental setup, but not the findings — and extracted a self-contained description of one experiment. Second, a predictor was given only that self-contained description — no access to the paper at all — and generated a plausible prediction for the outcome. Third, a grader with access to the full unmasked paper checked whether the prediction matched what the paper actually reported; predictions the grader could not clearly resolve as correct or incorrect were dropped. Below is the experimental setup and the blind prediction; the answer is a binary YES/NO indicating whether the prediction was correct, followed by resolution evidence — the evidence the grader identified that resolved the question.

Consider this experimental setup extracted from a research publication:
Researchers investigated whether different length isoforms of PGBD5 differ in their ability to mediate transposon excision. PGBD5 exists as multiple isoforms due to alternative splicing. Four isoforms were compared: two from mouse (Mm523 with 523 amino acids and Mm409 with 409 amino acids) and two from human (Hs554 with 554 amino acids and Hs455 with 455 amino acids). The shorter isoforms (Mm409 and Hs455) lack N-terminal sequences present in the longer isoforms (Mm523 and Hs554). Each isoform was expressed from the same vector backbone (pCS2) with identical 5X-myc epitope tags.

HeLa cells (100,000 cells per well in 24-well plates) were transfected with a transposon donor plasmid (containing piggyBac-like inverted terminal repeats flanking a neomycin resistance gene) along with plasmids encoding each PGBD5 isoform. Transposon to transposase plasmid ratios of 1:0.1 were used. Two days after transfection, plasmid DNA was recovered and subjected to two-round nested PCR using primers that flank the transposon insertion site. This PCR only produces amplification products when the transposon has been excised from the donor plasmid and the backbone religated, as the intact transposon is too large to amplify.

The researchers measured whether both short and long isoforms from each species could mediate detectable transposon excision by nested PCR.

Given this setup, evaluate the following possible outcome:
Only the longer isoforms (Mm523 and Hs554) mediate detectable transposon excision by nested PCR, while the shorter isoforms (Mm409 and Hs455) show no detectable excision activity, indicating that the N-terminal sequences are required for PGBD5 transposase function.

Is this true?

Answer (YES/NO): NO